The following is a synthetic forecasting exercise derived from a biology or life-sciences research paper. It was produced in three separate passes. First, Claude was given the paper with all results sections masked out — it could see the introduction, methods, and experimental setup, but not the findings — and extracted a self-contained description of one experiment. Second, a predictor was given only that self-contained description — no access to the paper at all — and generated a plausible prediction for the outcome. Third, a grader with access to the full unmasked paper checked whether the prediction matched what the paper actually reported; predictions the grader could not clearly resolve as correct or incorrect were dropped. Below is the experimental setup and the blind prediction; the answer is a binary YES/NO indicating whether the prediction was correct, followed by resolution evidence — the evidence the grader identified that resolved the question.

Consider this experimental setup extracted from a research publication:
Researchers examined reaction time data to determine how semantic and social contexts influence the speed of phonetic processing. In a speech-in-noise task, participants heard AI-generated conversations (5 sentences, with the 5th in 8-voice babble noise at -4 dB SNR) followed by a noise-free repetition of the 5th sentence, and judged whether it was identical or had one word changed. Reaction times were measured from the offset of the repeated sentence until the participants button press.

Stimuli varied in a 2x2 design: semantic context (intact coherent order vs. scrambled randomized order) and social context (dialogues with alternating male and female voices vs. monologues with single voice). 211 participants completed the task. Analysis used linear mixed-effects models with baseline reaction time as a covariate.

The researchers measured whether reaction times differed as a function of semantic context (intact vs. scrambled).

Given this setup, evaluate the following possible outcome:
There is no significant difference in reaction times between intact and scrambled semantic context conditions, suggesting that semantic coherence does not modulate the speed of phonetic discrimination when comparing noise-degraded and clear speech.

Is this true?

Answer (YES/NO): NO